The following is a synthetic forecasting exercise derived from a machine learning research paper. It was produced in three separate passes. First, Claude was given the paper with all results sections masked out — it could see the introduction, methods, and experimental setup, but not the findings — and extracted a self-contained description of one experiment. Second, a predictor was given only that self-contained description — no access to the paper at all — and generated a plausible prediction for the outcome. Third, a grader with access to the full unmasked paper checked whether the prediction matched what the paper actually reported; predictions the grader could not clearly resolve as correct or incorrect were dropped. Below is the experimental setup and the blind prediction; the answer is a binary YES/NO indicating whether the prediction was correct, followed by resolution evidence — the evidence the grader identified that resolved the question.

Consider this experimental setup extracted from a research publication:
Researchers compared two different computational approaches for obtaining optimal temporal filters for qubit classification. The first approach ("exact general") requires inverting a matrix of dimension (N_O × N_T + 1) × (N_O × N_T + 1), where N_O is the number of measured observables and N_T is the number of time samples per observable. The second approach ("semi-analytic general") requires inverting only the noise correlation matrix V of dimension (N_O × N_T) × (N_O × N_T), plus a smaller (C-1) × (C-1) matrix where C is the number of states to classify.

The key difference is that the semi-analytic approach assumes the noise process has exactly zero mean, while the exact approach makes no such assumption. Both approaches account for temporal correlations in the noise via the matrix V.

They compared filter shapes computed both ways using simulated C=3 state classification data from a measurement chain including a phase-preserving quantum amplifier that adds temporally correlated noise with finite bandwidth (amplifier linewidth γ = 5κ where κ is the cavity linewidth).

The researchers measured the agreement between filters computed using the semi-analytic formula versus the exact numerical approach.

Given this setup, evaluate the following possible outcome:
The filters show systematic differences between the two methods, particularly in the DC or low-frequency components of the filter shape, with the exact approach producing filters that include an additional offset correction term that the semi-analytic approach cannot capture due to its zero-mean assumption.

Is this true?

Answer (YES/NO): NO